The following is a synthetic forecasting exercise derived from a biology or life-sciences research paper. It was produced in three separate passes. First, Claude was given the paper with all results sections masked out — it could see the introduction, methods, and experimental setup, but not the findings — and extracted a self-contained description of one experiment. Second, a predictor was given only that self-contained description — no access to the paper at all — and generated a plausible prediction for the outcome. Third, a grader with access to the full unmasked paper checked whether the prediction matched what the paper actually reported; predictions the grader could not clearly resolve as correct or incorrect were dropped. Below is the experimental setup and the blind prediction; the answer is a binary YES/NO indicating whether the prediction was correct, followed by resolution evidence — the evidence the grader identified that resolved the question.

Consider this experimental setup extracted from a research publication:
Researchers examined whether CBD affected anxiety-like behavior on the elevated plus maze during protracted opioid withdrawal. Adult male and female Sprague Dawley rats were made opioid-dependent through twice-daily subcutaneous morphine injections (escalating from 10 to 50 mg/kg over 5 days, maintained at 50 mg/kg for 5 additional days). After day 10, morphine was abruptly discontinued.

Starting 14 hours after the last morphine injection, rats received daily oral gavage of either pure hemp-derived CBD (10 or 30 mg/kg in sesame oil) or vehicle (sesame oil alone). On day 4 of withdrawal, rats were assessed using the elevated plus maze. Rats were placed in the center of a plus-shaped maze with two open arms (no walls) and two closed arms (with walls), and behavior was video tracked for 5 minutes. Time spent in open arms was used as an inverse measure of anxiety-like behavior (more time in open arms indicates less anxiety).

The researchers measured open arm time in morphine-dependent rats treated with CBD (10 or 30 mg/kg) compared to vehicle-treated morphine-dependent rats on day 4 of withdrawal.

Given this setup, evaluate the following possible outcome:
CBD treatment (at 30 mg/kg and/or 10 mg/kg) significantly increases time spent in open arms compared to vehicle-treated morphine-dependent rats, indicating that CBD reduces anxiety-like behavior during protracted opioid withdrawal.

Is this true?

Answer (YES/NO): NO